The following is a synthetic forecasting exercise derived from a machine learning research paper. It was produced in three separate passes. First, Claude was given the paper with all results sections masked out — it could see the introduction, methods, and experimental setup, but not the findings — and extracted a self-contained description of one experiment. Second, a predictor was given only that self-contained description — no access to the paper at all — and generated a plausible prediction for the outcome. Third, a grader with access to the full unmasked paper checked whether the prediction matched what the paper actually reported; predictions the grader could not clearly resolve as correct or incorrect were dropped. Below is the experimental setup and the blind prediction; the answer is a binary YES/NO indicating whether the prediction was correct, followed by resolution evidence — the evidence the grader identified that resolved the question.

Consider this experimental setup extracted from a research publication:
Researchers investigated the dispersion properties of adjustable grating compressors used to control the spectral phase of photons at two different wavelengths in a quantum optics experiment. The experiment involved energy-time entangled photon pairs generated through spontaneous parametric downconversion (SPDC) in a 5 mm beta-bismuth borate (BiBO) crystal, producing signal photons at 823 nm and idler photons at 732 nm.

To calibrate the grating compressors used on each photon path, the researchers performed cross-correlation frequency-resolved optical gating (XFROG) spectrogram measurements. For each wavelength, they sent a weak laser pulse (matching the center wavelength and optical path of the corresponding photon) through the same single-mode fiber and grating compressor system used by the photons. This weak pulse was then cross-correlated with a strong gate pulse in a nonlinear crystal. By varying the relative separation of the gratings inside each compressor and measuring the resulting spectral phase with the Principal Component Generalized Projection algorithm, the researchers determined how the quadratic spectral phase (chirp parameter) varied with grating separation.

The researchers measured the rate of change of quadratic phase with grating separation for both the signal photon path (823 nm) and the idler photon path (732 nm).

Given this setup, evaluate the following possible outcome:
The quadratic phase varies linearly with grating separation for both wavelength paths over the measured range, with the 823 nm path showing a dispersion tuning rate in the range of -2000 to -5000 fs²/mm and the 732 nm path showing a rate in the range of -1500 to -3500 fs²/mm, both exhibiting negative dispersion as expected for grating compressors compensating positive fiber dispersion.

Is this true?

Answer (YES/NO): NO